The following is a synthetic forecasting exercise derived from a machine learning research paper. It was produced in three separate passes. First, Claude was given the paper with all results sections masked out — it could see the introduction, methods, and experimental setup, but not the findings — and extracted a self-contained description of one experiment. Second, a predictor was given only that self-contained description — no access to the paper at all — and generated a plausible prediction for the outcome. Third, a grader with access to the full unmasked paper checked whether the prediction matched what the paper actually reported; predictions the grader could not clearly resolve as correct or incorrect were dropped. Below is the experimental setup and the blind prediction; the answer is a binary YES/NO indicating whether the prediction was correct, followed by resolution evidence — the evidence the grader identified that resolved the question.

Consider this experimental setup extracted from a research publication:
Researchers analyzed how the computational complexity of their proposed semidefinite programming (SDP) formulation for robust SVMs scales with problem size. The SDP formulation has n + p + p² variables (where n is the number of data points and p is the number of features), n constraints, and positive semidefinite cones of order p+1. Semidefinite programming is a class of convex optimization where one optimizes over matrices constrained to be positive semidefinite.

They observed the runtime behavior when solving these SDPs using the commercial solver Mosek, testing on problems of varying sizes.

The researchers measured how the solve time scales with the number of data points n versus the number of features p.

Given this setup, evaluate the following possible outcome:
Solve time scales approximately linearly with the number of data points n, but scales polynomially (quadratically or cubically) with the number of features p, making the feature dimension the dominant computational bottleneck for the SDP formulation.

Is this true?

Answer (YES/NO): YES